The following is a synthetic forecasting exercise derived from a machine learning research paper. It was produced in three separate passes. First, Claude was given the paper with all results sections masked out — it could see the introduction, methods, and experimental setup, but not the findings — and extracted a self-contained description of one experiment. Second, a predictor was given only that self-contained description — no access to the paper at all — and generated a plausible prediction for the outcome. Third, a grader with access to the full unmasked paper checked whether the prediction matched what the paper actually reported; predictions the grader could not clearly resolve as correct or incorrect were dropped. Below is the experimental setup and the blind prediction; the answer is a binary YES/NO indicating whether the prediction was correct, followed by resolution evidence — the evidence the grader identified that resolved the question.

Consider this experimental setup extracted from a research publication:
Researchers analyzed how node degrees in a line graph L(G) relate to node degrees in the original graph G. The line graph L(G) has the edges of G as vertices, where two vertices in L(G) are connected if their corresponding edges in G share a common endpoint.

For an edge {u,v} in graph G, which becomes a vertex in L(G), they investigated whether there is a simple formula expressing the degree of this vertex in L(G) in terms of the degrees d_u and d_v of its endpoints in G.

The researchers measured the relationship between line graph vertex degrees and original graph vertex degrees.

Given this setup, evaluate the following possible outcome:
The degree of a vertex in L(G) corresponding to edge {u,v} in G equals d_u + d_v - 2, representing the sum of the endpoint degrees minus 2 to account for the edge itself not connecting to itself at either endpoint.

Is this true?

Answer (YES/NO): YES